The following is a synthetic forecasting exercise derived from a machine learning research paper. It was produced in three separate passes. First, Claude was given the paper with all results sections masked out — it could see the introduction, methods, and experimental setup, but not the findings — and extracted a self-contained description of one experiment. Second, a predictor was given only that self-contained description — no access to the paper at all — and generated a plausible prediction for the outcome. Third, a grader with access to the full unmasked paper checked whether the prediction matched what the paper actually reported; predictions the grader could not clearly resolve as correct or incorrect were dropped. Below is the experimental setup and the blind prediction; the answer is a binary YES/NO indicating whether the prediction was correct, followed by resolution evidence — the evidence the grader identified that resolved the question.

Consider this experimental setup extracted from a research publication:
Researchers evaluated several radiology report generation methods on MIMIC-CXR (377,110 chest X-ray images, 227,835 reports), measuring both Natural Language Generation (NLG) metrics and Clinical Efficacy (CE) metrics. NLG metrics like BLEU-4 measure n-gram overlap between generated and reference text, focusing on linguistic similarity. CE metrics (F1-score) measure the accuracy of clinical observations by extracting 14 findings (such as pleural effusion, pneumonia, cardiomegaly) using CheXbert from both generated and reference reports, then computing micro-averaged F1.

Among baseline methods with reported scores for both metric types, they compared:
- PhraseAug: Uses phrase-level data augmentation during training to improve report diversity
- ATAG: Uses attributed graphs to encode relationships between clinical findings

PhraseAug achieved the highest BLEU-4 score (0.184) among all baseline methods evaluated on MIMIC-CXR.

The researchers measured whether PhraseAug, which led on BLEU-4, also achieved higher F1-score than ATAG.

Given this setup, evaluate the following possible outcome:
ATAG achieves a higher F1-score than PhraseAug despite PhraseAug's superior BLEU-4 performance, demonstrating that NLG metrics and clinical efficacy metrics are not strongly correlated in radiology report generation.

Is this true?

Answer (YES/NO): YES